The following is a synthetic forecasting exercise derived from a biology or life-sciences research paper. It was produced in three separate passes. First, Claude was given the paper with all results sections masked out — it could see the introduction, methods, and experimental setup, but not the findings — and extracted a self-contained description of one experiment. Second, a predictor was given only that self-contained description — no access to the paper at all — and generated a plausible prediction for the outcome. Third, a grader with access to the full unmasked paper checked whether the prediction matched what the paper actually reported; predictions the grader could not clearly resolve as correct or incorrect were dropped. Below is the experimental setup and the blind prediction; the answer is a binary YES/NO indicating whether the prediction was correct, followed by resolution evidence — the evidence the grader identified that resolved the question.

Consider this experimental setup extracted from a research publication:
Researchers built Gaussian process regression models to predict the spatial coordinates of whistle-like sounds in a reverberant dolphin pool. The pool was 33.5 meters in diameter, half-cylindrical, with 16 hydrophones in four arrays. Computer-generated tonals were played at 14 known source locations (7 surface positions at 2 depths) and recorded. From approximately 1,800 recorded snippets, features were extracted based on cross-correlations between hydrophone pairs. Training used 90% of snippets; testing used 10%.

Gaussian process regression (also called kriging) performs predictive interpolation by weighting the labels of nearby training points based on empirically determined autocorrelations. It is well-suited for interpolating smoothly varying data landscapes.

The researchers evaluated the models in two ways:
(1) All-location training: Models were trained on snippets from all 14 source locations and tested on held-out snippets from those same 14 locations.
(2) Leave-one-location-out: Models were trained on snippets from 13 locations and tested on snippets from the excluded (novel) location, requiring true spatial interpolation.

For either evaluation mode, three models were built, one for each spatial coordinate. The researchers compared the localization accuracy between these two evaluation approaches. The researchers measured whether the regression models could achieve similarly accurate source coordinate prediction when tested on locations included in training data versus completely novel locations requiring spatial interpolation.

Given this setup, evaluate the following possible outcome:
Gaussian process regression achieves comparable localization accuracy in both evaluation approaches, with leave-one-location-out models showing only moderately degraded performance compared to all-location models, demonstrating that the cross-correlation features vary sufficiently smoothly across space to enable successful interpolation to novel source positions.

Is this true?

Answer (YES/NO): NO